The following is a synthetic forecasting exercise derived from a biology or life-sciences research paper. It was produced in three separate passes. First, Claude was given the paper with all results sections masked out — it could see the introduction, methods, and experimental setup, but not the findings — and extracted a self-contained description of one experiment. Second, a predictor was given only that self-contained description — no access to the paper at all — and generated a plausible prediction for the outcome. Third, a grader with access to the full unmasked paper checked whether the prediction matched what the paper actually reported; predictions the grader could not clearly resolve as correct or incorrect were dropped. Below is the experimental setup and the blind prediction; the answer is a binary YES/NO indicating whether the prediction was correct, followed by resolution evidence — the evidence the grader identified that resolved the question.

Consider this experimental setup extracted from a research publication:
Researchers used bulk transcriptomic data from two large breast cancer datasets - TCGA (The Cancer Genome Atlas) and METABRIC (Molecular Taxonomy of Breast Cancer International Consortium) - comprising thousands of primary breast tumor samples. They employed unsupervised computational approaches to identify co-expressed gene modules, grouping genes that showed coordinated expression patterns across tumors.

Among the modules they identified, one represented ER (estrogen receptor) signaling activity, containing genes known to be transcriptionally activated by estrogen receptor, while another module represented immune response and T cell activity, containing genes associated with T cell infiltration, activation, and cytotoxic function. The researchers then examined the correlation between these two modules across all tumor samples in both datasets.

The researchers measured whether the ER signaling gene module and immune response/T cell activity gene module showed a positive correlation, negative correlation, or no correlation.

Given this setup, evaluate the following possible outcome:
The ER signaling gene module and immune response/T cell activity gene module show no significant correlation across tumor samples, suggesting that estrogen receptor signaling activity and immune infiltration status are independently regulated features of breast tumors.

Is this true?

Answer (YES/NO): NO